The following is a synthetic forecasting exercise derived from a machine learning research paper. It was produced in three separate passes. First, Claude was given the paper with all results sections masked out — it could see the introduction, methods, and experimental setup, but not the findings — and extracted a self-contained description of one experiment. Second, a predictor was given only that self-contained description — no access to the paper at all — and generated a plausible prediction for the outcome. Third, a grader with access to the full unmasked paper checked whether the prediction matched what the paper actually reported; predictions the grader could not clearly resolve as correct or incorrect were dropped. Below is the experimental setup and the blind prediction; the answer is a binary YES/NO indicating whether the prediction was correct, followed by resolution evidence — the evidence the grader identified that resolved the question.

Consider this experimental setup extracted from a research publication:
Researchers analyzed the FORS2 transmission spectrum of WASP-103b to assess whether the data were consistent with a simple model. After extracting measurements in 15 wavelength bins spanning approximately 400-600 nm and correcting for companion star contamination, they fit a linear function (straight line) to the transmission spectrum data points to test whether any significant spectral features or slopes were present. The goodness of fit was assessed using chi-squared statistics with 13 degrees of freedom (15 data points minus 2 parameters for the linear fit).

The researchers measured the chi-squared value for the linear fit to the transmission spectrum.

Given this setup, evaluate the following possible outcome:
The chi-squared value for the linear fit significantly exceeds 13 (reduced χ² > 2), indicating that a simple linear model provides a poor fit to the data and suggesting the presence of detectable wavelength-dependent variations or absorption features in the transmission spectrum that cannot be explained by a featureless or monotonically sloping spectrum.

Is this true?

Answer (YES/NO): NO